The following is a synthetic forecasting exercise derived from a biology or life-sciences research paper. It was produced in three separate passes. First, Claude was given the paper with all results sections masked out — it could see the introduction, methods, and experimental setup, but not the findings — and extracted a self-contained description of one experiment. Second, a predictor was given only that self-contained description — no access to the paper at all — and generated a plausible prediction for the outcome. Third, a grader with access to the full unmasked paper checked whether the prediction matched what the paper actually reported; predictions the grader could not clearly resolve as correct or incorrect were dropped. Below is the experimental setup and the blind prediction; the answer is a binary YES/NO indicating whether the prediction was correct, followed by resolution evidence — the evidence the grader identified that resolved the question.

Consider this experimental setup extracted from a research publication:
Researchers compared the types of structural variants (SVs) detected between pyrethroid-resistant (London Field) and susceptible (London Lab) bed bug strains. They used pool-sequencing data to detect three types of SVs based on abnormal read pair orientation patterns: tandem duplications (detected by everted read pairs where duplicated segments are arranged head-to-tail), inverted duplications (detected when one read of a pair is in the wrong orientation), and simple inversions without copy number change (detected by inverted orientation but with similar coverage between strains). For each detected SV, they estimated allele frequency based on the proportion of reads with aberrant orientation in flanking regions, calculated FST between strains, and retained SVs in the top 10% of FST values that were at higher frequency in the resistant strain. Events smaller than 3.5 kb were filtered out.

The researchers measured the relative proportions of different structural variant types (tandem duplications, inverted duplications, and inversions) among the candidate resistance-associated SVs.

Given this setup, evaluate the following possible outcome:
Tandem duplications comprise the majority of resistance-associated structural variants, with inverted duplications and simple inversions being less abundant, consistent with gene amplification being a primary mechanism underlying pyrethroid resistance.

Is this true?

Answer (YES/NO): NO